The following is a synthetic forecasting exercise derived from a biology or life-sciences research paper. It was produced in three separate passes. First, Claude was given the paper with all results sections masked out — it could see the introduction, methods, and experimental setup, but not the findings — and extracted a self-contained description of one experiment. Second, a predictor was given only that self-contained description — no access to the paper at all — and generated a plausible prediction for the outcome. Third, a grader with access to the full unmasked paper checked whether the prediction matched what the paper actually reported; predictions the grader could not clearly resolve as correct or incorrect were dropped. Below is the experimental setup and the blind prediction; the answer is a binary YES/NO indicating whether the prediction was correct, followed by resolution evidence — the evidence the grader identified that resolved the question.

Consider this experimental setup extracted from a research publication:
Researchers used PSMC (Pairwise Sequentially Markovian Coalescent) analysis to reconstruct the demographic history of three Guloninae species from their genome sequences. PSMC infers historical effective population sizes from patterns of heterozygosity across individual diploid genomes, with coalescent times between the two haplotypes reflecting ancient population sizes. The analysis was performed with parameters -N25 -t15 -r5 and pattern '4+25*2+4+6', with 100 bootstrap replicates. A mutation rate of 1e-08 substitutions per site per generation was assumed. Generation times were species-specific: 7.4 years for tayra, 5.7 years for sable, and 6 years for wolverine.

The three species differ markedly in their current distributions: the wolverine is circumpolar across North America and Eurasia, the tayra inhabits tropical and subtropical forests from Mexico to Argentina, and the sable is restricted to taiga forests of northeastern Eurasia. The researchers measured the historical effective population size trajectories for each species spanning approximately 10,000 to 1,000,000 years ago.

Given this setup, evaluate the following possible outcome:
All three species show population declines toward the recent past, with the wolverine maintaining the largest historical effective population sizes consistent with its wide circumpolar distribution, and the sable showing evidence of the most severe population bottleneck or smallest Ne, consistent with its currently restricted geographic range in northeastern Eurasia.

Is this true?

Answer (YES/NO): NO